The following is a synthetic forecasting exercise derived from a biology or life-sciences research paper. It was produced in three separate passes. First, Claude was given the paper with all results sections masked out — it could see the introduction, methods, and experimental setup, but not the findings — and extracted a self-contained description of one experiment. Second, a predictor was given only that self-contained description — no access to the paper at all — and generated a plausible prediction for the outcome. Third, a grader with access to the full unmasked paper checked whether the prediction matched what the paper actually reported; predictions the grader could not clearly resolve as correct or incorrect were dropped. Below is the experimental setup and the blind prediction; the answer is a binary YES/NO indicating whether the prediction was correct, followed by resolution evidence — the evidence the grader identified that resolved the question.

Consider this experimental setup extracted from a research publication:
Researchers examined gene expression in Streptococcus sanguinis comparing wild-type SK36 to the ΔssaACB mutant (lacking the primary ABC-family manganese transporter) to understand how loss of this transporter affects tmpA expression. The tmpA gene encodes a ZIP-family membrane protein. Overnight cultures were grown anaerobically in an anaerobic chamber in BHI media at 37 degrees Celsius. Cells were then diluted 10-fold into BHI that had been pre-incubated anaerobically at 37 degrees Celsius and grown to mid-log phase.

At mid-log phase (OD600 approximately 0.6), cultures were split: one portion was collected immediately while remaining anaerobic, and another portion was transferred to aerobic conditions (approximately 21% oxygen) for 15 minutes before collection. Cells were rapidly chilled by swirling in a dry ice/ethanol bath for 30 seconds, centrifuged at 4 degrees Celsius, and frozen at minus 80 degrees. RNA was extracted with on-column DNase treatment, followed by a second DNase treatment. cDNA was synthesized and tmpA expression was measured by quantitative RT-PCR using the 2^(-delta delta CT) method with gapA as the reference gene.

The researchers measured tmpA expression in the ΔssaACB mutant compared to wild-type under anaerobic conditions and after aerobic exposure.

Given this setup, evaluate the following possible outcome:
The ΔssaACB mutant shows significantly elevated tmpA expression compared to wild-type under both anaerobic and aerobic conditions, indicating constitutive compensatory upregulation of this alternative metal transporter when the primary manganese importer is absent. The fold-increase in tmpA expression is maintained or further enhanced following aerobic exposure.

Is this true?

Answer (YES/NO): NO